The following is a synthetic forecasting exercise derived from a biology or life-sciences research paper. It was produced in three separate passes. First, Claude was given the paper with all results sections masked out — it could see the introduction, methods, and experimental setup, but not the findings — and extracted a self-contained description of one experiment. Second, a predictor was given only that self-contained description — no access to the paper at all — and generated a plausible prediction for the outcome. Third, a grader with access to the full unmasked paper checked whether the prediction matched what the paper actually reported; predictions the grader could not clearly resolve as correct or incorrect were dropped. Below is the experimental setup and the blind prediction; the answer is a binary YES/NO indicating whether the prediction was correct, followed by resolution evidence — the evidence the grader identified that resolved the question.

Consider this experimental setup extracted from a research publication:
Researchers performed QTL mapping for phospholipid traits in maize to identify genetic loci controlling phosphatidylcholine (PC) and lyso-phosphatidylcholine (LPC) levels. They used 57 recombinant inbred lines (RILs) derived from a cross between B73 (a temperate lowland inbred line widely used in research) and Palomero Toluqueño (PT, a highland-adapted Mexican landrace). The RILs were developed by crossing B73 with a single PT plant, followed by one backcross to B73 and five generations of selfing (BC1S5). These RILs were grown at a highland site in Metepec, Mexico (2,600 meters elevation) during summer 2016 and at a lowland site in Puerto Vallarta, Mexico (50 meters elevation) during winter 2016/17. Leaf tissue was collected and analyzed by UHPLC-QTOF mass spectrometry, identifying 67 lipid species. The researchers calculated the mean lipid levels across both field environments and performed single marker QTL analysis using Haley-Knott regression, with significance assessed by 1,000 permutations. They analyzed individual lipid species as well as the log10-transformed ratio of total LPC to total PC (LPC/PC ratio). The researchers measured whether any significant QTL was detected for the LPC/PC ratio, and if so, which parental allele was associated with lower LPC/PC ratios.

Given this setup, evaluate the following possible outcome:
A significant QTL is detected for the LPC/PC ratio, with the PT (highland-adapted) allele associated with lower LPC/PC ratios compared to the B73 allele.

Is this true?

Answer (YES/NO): YES